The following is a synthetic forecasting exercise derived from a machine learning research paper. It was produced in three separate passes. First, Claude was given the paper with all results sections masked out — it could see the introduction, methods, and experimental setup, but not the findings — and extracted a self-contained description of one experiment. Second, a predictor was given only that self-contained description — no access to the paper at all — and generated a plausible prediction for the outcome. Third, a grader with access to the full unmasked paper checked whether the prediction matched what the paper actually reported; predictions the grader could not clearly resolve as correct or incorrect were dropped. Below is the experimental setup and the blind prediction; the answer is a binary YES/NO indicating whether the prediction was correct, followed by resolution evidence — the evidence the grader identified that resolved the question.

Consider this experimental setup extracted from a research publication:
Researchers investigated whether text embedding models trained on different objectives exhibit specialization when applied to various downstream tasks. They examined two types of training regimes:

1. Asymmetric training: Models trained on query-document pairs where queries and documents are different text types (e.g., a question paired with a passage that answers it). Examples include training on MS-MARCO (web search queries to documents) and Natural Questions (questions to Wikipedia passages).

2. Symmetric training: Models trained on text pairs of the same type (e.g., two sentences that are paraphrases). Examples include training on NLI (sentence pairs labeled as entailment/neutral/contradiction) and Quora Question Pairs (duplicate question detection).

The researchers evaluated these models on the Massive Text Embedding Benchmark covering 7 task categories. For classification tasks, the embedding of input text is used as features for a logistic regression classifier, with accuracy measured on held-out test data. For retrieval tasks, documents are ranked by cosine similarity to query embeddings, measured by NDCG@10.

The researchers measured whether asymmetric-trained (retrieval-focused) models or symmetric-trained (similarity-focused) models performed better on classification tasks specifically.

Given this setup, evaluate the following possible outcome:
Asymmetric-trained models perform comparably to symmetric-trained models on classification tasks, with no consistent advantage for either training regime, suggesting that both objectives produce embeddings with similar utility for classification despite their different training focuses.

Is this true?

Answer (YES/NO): NO